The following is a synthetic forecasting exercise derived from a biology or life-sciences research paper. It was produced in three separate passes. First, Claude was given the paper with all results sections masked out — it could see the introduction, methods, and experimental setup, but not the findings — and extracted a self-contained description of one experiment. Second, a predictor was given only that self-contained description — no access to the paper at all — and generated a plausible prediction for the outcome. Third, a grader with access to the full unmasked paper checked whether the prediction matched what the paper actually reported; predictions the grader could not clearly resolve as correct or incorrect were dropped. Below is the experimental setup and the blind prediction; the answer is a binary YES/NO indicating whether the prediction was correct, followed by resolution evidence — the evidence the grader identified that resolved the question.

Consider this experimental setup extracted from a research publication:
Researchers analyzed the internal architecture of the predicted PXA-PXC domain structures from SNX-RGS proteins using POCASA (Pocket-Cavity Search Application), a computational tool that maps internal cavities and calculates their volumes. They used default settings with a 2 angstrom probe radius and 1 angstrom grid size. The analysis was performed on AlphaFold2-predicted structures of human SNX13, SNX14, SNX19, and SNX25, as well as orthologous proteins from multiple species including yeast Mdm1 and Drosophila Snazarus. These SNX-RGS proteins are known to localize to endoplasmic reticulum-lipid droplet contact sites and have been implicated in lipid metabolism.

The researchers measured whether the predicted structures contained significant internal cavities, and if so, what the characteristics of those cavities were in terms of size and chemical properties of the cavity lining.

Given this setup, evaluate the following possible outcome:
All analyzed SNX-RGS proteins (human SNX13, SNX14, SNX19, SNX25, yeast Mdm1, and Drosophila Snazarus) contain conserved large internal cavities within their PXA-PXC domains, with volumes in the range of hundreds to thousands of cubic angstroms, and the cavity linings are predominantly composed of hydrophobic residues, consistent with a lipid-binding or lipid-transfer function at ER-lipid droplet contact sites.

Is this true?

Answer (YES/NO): YES